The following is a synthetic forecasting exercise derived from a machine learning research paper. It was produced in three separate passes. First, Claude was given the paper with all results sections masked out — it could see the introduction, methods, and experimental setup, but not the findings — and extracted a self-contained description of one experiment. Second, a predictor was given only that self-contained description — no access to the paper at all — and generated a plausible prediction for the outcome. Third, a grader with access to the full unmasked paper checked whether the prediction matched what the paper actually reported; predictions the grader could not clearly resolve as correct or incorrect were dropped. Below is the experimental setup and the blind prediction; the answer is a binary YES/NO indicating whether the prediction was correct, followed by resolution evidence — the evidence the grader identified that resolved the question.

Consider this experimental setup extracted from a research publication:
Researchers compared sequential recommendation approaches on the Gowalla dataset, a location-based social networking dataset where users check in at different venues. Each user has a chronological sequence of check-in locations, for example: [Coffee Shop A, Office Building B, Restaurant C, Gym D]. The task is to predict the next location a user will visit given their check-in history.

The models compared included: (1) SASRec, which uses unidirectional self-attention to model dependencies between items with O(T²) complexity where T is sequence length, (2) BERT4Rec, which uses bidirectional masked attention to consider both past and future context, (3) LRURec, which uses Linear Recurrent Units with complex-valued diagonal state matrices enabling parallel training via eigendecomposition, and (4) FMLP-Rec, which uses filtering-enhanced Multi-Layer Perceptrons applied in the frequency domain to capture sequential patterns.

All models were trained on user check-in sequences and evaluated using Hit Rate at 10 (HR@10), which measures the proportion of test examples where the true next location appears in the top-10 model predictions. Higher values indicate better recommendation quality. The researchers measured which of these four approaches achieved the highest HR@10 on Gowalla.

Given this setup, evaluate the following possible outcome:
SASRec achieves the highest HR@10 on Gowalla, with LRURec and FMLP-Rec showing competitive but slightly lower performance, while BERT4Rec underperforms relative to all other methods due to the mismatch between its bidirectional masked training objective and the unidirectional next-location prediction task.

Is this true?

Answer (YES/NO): YES